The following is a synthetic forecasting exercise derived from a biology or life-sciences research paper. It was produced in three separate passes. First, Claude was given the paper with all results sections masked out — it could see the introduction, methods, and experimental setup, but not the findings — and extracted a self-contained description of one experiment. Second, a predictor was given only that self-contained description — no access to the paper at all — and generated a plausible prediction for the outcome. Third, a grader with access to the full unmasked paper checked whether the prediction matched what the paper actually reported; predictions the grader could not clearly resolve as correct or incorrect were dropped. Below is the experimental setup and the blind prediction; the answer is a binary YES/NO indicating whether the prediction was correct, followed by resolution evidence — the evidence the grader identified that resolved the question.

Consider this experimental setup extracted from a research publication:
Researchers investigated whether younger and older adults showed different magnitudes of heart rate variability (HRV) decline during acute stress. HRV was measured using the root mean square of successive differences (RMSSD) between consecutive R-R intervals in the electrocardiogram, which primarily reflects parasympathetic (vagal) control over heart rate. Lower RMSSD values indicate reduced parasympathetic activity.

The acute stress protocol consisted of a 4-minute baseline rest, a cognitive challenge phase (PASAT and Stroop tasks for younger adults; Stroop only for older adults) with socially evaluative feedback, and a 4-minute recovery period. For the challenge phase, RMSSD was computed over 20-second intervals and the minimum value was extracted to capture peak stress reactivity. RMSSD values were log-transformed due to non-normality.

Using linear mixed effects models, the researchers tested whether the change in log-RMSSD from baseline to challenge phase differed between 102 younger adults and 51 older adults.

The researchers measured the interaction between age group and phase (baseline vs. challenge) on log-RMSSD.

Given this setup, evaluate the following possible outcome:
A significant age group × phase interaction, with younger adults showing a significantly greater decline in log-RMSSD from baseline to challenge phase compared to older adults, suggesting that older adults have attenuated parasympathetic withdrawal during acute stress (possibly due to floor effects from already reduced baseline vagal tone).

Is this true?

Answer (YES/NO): NO